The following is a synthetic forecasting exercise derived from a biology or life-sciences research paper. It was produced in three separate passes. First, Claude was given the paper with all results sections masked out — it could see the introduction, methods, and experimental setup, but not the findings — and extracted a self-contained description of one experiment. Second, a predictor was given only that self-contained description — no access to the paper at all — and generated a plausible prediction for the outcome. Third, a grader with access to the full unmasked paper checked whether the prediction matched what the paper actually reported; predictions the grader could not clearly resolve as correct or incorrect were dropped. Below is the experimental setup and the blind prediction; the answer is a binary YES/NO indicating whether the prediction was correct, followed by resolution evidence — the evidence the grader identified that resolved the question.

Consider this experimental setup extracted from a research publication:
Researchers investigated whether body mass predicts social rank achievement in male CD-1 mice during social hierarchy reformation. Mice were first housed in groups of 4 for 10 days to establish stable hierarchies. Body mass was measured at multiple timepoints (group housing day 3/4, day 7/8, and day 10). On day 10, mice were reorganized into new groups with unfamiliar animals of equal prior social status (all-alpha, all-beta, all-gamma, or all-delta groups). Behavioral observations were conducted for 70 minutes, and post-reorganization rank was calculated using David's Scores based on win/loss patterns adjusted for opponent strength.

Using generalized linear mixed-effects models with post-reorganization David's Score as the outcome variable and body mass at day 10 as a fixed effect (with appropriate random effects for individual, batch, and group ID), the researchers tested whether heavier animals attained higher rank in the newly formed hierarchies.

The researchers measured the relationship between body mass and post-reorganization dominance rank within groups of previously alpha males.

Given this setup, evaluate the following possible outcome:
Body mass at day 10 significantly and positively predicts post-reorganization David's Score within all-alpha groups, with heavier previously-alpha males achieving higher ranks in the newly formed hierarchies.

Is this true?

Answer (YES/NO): NO